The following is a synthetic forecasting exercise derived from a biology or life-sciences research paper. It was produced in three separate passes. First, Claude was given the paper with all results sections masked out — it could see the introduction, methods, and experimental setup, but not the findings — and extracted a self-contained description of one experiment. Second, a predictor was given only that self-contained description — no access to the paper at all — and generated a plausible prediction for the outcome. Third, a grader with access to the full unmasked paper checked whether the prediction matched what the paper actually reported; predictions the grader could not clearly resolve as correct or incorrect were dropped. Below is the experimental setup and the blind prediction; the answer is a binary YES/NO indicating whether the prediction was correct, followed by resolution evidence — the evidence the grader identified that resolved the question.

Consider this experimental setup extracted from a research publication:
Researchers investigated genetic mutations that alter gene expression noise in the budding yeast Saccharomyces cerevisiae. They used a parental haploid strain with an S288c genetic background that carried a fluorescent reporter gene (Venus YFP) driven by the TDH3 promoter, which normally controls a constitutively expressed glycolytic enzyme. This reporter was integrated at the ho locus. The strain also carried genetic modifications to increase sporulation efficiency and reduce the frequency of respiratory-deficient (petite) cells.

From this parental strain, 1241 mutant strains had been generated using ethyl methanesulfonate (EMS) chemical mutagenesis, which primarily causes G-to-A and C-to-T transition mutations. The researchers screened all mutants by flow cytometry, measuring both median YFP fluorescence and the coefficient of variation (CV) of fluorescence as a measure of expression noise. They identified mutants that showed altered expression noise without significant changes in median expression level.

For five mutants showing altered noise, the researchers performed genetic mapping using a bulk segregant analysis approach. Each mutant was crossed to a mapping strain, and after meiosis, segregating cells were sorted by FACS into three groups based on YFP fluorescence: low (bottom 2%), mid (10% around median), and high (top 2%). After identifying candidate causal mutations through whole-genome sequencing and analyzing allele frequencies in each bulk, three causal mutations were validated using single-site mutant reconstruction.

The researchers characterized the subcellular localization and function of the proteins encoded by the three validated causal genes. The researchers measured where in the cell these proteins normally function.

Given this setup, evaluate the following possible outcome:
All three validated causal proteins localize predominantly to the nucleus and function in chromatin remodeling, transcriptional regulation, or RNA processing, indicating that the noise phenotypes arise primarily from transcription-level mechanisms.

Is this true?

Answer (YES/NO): NO